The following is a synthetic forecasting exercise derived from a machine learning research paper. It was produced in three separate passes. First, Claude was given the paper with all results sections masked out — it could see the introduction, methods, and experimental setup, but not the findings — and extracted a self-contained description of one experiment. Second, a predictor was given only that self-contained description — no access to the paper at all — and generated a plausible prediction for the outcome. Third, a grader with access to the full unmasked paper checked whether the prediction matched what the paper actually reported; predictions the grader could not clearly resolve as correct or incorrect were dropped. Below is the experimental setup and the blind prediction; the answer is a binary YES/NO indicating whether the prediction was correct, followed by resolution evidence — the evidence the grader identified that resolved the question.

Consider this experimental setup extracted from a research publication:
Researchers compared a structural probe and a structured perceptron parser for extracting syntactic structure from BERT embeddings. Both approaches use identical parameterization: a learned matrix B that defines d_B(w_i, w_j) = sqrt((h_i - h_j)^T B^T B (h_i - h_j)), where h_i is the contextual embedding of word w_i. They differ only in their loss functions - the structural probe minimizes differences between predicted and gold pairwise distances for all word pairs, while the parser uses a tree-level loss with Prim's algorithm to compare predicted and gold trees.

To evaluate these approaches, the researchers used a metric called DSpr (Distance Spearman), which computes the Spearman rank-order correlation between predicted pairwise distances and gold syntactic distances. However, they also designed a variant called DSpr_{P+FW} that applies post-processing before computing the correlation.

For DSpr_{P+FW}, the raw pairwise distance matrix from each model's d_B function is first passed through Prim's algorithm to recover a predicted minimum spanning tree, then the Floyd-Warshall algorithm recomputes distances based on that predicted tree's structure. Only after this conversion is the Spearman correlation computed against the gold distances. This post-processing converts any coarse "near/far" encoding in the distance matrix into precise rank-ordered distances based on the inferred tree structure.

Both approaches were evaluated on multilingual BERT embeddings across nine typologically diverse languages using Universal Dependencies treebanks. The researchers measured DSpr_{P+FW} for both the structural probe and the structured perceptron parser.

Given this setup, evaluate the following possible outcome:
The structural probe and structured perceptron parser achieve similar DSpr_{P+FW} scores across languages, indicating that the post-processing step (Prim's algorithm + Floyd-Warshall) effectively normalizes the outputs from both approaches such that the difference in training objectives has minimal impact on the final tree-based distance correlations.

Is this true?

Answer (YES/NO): YES